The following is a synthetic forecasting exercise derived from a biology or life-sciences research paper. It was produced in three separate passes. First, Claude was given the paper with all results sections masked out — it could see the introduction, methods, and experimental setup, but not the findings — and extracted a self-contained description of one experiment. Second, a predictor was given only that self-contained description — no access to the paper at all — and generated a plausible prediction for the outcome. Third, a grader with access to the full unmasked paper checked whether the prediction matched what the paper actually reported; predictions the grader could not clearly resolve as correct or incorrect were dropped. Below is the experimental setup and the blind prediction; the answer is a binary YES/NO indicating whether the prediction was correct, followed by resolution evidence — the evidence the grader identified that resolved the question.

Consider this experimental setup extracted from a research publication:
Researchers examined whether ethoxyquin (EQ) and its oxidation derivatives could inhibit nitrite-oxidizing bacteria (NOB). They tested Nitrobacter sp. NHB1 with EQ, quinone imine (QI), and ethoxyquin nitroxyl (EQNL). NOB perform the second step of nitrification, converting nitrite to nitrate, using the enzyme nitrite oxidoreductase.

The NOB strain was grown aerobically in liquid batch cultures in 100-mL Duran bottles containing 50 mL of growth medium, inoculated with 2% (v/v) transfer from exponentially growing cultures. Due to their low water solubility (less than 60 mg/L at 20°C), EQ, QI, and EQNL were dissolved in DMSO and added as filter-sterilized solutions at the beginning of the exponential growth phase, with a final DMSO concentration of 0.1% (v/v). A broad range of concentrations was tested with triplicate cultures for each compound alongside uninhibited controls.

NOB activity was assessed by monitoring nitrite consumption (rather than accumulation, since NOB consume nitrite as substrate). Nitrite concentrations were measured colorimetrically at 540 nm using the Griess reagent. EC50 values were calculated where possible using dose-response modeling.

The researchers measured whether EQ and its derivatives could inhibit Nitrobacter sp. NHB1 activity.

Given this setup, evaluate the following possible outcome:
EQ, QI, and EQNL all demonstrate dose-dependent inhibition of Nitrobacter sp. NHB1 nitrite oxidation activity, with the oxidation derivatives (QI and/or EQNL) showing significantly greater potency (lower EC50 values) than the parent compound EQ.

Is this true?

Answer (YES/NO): NO